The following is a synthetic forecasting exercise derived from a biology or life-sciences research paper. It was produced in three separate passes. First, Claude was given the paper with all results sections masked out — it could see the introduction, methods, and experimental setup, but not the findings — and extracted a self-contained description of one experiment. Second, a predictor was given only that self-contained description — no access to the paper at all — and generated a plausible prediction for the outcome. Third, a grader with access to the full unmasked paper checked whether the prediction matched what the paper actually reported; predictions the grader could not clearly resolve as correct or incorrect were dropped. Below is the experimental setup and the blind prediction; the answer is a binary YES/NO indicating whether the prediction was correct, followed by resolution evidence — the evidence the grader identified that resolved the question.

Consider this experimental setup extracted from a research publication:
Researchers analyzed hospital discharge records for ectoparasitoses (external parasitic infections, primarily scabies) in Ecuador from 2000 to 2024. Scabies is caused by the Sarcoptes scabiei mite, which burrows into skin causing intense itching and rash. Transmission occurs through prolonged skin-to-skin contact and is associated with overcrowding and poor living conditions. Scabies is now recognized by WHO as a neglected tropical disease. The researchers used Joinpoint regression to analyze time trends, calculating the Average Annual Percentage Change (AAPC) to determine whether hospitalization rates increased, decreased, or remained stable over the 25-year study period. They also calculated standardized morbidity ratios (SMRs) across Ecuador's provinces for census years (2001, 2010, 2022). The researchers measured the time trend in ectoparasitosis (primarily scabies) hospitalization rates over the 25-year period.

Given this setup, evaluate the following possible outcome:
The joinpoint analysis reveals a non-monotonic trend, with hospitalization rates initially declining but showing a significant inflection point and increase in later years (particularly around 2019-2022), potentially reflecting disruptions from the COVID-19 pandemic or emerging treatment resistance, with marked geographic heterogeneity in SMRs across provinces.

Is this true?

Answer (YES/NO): NO